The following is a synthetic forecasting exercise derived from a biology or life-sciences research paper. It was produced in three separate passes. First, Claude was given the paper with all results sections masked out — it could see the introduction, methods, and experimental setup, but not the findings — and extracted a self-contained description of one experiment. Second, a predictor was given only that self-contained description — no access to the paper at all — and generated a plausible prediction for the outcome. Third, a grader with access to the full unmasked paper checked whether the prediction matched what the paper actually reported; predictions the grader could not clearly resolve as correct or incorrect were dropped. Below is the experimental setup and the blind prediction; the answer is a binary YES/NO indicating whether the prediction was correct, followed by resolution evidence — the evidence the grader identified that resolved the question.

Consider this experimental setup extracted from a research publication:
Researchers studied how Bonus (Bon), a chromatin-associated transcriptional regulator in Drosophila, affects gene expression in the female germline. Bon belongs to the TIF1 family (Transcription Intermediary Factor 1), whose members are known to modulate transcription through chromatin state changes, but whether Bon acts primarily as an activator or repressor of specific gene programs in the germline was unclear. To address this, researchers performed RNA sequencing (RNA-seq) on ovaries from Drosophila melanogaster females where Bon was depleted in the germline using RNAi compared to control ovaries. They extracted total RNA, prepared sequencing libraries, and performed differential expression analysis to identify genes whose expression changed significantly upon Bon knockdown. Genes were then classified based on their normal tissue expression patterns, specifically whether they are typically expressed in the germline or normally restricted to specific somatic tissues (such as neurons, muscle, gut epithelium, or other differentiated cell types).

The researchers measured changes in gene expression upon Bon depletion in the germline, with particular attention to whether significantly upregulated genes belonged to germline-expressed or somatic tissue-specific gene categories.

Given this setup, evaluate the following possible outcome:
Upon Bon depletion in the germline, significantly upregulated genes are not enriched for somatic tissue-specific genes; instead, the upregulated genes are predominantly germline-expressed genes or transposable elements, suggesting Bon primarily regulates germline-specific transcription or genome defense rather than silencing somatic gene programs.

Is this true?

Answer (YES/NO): NO